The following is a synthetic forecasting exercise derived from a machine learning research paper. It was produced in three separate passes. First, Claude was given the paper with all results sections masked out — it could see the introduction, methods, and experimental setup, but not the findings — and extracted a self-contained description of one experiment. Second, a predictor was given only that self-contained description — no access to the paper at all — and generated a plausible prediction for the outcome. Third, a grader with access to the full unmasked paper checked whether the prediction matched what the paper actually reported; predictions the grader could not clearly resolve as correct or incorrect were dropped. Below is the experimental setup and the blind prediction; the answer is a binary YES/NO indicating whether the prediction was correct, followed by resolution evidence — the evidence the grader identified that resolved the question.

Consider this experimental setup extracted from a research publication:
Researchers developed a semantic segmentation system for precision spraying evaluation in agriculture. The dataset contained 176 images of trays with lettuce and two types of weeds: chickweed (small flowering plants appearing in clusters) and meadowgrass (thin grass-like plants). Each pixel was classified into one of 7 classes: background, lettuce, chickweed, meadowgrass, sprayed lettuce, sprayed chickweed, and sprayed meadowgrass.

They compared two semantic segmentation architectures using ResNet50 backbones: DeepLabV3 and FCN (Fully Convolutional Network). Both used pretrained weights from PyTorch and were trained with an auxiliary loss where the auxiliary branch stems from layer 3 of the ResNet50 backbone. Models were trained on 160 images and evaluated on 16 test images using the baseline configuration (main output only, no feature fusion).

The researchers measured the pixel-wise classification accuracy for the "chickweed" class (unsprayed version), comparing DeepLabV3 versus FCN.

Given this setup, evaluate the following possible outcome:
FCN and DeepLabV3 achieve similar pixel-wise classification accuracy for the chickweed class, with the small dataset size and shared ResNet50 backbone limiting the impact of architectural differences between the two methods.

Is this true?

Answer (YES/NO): NO